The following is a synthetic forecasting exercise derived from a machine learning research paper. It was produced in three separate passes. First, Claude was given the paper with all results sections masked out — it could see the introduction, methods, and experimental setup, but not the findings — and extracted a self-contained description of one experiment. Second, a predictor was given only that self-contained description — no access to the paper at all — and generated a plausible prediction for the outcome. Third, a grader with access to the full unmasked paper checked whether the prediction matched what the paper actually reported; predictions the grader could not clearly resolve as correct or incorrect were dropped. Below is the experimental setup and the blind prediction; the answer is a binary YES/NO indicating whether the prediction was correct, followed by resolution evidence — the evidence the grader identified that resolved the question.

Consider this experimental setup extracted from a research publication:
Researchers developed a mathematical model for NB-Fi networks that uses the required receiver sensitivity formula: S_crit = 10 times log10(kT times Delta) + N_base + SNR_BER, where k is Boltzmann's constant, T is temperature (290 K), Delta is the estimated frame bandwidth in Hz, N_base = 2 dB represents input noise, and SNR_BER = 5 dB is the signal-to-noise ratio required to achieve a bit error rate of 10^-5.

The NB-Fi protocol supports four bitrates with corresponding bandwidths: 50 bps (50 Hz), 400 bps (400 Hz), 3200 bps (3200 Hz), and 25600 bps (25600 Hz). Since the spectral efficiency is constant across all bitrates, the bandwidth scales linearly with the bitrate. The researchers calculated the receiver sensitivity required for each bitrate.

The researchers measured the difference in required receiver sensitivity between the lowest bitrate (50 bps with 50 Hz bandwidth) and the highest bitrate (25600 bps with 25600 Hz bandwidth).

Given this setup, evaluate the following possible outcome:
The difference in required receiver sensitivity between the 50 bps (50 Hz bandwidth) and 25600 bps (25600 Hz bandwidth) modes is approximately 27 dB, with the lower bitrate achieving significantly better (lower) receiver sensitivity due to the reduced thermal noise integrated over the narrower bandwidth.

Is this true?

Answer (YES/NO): YES